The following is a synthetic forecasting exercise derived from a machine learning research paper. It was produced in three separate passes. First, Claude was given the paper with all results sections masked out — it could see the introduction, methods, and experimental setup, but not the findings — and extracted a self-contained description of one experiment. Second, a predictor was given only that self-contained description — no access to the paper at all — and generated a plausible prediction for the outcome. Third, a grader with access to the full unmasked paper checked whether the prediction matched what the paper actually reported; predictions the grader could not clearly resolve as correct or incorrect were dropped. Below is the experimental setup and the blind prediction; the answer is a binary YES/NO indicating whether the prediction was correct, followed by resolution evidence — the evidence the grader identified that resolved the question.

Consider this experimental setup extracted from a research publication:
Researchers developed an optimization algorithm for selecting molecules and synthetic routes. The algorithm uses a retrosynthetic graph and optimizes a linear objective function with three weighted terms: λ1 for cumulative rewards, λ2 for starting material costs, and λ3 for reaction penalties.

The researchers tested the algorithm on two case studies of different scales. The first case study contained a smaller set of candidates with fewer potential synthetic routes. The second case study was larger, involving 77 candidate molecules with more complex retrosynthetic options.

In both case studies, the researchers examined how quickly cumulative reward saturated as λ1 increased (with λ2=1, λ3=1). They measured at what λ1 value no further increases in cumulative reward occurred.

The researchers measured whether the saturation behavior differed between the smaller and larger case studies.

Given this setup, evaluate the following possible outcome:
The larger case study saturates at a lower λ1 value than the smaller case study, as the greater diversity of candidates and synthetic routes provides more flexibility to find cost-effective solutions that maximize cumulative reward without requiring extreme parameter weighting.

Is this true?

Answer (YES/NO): YES